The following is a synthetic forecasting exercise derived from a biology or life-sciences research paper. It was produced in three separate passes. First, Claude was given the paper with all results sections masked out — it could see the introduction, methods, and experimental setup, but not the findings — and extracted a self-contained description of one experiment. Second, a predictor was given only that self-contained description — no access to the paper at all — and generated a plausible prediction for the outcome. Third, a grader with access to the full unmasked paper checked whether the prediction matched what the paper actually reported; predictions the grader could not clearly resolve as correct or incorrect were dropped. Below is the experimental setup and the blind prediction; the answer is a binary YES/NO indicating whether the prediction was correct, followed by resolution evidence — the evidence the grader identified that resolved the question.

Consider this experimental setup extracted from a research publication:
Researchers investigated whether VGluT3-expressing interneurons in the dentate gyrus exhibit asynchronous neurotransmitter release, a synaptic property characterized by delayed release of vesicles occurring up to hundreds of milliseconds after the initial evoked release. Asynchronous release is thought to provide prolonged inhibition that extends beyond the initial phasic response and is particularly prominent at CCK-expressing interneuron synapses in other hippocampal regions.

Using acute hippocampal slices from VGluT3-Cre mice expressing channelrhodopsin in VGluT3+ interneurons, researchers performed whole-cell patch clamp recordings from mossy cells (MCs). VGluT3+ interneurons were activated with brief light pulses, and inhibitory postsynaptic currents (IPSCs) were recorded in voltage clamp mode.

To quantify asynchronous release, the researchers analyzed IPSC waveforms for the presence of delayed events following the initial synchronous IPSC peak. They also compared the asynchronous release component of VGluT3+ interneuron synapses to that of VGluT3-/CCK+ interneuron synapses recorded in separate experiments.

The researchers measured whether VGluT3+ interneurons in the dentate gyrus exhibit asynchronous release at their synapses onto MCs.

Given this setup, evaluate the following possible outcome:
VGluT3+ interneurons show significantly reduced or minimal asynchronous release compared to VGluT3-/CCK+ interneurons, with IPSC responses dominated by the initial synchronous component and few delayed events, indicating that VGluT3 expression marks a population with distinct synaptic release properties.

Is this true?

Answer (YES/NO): NO